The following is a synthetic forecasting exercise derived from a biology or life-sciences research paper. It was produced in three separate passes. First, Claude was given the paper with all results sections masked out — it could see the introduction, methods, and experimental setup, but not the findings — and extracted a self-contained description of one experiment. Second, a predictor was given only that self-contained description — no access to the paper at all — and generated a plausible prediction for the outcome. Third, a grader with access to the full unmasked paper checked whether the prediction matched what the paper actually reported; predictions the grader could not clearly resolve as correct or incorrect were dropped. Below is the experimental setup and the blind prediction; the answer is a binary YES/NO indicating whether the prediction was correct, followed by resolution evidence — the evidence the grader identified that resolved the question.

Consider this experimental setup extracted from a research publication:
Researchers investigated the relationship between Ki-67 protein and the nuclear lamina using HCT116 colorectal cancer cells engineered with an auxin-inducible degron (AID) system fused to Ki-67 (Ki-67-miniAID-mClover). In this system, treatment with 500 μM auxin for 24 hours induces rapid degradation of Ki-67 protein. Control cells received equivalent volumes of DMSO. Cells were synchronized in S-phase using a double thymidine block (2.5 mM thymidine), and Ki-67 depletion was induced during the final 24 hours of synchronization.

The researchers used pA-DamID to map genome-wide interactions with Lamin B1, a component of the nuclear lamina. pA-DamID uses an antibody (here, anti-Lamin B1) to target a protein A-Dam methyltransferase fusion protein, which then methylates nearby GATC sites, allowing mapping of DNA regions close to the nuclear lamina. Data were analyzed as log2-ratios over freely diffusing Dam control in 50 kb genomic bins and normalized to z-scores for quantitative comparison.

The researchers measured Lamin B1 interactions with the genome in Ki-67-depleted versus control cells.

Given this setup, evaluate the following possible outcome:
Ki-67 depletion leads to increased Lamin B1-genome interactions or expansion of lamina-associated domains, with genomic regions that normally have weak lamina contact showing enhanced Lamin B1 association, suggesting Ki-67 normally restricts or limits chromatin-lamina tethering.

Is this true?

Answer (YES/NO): NO